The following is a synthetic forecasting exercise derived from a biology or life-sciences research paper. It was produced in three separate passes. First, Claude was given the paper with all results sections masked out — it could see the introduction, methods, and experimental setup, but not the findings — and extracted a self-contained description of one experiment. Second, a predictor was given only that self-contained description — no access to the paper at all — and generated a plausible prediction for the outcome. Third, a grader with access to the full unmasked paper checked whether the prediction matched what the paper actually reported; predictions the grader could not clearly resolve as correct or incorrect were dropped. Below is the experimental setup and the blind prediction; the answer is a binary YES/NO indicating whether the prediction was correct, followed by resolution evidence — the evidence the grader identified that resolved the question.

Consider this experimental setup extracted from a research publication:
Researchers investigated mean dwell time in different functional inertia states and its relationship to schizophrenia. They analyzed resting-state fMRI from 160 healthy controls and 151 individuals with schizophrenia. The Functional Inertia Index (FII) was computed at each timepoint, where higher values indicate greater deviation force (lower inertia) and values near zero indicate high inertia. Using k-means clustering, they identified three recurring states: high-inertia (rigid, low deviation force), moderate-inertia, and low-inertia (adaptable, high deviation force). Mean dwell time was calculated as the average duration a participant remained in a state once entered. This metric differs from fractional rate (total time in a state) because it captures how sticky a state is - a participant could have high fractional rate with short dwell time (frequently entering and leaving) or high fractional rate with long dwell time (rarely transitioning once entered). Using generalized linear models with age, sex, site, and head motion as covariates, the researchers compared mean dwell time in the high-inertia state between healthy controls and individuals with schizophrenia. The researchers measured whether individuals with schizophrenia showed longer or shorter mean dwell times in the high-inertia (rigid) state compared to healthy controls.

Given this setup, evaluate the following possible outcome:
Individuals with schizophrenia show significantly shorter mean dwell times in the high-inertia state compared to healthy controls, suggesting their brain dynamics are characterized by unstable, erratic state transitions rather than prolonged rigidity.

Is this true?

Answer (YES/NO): YES